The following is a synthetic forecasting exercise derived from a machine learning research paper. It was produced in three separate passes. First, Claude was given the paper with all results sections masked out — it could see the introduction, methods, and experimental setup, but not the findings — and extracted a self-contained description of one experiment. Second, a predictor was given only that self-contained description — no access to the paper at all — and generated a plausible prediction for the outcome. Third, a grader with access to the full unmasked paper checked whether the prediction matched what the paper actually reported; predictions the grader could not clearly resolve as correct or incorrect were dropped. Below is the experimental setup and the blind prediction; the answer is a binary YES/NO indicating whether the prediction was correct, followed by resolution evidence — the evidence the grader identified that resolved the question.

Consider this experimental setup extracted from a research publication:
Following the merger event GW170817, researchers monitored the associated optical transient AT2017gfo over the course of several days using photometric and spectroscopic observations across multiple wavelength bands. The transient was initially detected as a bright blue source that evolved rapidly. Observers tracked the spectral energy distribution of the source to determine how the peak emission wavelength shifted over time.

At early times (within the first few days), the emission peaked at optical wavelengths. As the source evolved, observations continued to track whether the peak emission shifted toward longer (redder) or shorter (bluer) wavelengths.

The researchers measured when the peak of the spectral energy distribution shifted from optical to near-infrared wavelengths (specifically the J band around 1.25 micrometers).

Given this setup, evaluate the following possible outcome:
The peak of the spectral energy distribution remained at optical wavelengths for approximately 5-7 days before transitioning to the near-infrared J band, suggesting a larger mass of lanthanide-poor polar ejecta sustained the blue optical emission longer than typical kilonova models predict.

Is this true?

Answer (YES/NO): YES